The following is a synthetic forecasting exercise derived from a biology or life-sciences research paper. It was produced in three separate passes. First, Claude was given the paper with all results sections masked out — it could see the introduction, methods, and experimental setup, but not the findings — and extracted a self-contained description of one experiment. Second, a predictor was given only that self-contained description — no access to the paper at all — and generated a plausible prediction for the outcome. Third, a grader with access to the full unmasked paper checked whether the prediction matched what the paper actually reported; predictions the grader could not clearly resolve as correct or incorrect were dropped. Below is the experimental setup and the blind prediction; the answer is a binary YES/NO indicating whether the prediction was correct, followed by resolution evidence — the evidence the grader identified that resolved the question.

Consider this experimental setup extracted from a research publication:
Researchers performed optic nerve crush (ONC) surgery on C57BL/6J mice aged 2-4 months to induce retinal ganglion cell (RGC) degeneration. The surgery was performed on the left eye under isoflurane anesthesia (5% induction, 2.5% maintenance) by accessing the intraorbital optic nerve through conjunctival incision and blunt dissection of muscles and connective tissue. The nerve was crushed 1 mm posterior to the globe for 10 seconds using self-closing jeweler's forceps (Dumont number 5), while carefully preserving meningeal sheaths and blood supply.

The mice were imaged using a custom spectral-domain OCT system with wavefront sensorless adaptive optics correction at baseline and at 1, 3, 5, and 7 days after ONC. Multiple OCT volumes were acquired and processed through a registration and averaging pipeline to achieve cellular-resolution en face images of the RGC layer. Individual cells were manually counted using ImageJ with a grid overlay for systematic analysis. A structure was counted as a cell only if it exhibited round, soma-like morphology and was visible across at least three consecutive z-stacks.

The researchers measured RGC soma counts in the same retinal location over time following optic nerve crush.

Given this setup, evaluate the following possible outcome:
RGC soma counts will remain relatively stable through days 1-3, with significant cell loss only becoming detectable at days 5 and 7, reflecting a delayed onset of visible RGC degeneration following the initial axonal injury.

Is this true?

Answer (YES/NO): NO